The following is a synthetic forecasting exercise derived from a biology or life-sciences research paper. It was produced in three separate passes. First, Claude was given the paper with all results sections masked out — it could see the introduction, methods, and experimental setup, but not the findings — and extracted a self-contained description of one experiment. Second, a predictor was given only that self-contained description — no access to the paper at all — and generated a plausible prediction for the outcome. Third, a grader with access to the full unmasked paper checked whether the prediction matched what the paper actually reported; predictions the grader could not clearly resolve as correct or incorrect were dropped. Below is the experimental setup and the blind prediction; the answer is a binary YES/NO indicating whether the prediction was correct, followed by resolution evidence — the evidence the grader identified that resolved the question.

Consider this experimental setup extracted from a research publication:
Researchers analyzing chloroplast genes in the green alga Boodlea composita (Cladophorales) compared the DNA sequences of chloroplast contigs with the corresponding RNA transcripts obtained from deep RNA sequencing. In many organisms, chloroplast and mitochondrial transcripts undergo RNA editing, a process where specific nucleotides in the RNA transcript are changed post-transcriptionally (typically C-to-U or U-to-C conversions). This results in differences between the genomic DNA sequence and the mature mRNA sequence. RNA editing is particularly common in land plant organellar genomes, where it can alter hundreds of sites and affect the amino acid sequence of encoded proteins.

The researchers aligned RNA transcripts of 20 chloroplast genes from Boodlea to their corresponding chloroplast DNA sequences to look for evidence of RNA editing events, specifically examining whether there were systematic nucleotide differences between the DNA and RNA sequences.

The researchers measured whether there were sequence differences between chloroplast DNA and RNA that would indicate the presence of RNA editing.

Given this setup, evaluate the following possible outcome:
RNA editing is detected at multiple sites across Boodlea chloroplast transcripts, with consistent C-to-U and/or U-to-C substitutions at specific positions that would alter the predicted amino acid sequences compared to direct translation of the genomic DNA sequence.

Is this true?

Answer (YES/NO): NO